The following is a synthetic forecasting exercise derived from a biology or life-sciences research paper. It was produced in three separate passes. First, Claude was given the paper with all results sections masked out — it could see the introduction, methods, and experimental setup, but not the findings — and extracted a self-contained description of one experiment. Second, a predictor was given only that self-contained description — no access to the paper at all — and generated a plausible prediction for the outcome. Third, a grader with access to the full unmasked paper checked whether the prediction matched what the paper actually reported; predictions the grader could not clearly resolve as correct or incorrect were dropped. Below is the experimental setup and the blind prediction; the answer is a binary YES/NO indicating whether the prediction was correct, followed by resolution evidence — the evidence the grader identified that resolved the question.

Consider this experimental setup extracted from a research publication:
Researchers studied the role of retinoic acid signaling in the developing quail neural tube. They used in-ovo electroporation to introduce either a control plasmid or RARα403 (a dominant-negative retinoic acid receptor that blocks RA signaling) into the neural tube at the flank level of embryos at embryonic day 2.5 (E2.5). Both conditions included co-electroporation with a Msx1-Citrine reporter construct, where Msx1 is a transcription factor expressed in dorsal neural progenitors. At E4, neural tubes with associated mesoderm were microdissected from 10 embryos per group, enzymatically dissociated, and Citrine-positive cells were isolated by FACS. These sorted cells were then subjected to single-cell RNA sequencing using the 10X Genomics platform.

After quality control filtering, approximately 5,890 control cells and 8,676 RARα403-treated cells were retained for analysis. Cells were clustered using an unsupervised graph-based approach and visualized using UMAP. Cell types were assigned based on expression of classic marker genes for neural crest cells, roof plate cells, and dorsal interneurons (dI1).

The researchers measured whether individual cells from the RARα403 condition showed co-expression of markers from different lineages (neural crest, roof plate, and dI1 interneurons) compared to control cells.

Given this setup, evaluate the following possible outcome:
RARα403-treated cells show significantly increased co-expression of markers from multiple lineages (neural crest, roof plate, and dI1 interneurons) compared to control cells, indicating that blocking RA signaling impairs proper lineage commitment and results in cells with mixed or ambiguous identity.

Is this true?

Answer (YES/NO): YES